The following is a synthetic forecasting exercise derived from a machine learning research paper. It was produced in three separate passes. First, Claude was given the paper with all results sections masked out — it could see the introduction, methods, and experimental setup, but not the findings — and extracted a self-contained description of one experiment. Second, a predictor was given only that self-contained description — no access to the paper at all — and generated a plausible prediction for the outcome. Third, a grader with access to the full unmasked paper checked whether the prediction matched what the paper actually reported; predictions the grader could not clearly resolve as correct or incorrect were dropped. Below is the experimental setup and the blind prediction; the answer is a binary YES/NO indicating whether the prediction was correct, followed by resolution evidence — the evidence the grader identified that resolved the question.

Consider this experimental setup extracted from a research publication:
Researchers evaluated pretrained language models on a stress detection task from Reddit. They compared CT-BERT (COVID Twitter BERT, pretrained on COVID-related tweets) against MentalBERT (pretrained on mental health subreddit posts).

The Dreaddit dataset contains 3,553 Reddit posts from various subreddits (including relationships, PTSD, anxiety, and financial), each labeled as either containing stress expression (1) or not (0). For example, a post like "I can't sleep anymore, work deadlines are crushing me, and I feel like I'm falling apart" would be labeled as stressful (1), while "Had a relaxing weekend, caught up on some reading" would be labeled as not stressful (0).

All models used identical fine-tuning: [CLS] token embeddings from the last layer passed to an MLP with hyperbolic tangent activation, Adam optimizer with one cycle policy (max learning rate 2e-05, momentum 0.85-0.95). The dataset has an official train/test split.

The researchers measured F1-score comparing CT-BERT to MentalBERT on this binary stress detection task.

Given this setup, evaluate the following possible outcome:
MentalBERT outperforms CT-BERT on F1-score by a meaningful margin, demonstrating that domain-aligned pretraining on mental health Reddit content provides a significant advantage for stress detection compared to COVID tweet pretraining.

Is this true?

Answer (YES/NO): NO